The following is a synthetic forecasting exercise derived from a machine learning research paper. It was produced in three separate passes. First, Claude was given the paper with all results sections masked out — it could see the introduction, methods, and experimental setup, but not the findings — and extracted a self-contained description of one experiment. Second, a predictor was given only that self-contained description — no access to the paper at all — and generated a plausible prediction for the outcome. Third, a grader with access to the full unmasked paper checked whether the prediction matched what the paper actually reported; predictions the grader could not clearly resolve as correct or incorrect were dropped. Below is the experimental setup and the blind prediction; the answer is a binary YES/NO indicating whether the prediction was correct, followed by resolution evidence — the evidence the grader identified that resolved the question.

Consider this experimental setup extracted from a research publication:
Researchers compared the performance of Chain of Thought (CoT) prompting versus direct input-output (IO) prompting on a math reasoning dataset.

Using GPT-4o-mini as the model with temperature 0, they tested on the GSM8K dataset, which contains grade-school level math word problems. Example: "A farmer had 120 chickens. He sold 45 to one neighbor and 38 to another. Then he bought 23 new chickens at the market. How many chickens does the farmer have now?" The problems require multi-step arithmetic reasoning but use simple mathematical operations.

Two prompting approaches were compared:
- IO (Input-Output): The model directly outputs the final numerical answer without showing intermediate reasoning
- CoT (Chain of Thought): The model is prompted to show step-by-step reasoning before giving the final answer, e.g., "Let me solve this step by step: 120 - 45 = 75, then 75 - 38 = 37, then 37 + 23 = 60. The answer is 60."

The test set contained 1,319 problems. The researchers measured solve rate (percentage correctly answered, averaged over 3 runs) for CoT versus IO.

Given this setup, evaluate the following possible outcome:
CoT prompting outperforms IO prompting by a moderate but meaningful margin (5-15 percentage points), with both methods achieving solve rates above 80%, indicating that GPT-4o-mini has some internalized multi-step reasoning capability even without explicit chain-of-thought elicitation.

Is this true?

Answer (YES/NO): NO